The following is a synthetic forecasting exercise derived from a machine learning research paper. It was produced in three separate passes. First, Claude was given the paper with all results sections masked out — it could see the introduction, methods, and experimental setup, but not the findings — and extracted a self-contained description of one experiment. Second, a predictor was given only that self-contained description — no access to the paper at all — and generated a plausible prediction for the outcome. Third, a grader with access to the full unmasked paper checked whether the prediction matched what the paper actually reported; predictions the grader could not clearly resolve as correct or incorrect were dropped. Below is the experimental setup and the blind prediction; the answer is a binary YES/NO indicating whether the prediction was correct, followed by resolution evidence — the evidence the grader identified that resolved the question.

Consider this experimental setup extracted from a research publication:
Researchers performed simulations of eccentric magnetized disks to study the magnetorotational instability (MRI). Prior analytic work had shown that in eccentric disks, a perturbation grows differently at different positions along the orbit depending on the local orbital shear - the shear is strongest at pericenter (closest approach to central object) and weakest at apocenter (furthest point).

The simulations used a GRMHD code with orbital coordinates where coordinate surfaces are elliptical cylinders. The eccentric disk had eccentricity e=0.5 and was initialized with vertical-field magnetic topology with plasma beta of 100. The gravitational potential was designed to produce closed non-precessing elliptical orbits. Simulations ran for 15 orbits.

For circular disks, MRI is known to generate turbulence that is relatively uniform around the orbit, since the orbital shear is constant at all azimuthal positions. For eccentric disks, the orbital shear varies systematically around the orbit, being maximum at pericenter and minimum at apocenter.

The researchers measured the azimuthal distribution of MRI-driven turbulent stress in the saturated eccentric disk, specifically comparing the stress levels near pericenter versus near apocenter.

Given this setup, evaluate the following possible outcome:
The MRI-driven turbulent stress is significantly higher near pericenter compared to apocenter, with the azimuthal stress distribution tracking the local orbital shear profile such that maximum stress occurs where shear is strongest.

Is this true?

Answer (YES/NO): NO